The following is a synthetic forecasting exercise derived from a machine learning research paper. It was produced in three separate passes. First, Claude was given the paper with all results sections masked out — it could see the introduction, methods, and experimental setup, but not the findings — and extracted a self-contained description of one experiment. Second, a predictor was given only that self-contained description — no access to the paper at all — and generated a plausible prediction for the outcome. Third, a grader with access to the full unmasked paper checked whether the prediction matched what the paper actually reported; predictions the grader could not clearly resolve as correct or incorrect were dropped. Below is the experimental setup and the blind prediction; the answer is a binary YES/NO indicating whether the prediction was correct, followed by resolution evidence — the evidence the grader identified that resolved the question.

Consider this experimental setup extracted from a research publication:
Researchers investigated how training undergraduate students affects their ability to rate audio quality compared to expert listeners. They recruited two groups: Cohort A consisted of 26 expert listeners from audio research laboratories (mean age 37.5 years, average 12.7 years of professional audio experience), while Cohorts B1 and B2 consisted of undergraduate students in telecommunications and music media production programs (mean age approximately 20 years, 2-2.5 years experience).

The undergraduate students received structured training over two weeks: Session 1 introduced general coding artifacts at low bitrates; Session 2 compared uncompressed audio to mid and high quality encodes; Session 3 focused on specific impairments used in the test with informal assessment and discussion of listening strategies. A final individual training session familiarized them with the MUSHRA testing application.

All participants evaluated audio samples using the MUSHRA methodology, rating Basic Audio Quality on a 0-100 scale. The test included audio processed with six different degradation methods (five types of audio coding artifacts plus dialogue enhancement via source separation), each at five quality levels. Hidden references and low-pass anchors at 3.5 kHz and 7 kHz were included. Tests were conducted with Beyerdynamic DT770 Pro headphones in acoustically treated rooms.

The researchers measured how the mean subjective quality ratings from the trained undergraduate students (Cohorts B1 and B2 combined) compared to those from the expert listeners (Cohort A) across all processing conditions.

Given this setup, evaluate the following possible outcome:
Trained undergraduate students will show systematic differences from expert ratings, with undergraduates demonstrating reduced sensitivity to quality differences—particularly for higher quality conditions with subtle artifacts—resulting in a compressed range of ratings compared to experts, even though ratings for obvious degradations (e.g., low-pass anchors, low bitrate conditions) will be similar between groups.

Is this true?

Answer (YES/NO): NO